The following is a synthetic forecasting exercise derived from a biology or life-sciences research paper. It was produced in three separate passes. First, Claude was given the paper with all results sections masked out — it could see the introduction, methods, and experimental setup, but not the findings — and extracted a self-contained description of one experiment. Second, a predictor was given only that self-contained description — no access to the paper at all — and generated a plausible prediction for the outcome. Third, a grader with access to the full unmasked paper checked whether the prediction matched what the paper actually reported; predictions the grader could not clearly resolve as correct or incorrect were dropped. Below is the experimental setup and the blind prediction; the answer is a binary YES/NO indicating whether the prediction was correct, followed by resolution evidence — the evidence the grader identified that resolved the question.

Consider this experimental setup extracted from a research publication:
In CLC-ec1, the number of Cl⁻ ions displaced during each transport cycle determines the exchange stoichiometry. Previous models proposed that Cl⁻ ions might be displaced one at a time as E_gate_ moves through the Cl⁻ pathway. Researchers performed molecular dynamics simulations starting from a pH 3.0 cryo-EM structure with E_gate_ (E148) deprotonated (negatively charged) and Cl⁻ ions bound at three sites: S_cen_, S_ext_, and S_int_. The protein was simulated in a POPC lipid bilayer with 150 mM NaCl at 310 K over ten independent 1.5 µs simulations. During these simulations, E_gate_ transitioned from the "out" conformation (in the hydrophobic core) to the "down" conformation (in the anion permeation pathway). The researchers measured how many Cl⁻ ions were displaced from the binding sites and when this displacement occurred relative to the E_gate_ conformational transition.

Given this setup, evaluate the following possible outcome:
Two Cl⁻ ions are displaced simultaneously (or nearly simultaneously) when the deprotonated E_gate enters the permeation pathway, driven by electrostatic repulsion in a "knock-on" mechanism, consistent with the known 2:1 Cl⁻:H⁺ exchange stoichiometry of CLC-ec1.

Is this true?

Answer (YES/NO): YES